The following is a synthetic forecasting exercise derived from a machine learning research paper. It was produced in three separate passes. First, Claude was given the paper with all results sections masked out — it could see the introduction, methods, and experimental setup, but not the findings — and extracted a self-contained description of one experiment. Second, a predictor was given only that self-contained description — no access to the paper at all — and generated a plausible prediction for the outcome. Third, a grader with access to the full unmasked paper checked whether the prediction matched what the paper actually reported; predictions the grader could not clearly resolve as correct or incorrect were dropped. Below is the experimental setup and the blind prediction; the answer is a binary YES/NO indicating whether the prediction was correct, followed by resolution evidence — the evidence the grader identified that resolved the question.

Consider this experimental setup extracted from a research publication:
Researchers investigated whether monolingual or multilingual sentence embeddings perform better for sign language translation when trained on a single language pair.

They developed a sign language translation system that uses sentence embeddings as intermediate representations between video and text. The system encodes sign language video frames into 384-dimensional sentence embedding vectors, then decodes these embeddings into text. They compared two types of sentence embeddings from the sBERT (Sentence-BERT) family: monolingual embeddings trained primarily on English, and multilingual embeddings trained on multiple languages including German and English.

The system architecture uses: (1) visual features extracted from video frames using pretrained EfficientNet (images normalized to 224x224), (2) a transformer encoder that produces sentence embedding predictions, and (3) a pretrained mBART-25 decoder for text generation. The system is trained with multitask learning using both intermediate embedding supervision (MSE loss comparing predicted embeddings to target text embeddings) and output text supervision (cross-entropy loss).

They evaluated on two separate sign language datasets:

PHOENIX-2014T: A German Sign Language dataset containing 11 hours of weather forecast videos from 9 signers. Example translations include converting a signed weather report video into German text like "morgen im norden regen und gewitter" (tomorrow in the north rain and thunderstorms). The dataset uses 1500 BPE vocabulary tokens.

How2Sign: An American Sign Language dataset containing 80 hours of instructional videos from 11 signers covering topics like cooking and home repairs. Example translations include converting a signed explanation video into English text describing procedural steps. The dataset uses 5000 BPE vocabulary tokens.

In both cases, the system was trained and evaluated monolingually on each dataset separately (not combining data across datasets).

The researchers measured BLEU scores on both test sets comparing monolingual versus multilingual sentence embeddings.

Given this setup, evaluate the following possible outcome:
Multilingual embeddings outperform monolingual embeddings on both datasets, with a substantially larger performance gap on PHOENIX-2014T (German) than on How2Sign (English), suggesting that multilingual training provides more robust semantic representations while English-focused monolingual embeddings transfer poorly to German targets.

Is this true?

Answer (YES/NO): NO